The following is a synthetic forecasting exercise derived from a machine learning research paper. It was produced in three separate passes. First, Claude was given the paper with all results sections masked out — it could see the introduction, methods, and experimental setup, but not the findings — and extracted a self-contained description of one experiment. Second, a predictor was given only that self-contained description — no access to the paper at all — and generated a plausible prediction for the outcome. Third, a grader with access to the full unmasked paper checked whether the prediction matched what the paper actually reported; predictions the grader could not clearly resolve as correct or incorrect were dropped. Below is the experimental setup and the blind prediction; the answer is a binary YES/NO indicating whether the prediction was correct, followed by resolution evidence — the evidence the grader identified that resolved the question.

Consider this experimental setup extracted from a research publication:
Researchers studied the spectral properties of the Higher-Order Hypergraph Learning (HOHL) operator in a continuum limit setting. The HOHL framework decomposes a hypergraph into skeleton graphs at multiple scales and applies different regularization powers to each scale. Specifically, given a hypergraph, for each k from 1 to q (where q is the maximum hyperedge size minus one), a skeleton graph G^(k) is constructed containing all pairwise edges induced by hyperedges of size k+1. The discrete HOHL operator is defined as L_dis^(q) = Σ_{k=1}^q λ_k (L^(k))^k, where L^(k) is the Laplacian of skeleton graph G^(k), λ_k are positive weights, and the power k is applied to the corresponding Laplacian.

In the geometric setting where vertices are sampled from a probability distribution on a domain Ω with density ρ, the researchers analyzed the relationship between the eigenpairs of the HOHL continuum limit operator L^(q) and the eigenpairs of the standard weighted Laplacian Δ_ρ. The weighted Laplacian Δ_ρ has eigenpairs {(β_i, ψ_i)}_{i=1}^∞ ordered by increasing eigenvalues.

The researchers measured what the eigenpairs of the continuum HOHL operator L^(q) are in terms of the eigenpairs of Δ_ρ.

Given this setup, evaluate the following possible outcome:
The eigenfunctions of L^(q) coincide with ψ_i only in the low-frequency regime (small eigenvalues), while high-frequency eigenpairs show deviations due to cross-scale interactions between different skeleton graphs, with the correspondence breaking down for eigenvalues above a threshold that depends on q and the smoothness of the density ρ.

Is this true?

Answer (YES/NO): NO